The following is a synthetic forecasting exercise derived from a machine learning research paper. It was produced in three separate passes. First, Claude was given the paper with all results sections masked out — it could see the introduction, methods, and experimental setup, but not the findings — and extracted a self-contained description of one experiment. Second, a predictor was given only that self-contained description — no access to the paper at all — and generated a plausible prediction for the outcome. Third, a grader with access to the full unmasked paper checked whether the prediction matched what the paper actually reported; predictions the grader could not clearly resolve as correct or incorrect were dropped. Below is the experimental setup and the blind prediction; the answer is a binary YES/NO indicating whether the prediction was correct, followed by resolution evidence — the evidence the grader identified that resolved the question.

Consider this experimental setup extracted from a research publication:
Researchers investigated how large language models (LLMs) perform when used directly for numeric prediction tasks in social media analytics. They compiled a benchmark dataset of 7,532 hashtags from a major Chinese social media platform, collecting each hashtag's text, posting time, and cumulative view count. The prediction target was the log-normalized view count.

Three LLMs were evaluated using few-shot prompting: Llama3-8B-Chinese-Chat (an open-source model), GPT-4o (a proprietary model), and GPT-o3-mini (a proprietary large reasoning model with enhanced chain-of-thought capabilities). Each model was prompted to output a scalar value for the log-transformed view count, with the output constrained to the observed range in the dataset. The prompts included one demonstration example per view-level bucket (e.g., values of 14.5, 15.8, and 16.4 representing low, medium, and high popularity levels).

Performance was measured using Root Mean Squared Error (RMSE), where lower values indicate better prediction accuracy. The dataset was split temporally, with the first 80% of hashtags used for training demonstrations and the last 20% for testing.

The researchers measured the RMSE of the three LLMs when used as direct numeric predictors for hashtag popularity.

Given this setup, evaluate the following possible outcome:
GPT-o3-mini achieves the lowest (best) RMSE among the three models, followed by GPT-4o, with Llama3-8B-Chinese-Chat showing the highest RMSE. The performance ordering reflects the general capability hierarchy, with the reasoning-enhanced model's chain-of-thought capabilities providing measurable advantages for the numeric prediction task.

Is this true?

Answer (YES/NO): NO